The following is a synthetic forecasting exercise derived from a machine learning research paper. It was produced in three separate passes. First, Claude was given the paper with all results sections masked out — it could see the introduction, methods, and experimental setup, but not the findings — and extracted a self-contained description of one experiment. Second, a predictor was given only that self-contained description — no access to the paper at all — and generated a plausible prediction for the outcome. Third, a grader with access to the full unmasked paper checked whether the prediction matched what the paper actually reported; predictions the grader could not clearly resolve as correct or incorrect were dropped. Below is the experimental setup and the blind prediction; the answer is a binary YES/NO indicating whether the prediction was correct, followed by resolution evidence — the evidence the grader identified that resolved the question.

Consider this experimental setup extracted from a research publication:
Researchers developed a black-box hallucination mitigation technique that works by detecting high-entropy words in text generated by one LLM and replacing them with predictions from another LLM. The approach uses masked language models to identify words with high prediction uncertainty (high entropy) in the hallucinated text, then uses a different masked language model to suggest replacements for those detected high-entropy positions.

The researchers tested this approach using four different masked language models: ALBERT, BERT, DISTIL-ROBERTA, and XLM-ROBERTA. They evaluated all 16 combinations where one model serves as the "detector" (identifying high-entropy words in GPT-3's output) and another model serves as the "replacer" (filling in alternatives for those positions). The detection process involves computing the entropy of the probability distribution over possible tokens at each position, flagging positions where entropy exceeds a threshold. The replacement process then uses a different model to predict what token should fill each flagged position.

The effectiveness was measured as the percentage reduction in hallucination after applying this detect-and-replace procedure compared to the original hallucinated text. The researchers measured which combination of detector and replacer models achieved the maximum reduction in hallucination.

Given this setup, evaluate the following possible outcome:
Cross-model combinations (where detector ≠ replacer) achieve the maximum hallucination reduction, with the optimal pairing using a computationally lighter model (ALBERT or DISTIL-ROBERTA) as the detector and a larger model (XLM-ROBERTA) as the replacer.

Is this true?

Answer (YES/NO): NO